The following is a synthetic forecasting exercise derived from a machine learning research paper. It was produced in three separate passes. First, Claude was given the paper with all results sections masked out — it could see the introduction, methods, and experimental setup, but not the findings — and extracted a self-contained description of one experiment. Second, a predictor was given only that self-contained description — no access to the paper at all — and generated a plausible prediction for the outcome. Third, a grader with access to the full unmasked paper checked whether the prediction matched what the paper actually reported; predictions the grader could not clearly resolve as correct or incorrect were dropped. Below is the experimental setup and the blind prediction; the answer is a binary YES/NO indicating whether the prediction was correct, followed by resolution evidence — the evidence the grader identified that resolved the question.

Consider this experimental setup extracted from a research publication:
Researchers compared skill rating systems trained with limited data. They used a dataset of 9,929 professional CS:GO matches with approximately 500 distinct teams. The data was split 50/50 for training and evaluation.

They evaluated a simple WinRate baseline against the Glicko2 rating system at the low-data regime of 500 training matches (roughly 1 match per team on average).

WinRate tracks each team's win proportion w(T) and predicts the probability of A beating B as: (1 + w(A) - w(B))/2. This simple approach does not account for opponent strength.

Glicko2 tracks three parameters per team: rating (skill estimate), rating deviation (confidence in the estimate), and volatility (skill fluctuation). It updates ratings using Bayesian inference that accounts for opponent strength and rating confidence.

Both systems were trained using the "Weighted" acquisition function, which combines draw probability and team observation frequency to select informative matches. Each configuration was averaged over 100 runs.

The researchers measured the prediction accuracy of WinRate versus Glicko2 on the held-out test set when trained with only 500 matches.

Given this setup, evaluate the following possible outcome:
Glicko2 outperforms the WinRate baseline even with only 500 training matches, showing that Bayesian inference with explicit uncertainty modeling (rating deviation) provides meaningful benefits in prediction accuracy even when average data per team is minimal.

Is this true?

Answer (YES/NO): YES